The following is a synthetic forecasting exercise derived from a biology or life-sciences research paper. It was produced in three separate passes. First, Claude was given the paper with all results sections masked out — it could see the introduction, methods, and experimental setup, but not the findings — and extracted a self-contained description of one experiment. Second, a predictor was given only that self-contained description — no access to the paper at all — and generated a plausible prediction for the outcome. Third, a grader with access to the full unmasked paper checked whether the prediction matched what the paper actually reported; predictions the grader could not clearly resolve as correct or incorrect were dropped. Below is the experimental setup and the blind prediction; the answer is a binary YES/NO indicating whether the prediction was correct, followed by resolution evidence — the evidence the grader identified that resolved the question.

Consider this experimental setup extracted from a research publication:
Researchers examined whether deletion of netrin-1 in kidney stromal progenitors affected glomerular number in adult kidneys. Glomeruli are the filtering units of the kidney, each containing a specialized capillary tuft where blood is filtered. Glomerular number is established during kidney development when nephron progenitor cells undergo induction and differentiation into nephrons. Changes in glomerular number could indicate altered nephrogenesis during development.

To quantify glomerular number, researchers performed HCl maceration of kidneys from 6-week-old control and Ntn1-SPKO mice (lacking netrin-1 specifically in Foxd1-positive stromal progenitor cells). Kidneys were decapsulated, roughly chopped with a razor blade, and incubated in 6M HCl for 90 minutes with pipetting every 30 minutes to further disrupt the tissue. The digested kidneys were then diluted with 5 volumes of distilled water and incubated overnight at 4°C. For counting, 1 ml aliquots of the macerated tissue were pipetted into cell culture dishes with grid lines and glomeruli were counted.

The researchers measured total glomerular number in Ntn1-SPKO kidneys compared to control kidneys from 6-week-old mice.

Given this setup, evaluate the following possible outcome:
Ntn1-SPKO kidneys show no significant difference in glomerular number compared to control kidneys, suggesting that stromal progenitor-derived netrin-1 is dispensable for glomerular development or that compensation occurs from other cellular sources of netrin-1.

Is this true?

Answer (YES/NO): NO